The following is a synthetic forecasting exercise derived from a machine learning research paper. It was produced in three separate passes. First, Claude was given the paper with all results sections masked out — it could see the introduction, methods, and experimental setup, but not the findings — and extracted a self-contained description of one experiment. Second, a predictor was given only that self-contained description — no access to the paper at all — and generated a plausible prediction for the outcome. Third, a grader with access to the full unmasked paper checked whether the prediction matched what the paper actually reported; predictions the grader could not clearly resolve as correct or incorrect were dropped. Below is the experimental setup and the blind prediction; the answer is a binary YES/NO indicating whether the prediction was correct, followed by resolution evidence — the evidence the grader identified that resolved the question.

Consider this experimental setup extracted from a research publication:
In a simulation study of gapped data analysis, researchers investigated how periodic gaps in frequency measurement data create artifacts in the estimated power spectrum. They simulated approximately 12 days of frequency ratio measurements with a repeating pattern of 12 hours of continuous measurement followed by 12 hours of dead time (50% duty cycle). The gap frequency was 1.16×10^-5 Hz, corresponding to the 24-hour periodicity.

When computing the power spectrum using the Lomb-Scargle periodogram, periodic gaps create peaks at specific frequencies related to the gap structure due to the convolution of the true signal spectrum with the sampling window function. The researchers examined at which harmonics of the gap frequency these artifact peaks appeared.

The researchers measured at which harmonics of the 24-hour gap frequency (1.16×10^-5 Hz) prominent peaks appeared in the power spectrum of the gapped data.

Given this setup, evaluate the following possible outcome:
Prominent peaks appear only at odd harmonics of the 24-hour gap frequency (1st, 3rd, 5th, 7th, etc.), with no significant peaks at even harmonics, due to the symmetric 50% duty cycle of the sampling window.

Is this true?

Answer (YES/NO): YES